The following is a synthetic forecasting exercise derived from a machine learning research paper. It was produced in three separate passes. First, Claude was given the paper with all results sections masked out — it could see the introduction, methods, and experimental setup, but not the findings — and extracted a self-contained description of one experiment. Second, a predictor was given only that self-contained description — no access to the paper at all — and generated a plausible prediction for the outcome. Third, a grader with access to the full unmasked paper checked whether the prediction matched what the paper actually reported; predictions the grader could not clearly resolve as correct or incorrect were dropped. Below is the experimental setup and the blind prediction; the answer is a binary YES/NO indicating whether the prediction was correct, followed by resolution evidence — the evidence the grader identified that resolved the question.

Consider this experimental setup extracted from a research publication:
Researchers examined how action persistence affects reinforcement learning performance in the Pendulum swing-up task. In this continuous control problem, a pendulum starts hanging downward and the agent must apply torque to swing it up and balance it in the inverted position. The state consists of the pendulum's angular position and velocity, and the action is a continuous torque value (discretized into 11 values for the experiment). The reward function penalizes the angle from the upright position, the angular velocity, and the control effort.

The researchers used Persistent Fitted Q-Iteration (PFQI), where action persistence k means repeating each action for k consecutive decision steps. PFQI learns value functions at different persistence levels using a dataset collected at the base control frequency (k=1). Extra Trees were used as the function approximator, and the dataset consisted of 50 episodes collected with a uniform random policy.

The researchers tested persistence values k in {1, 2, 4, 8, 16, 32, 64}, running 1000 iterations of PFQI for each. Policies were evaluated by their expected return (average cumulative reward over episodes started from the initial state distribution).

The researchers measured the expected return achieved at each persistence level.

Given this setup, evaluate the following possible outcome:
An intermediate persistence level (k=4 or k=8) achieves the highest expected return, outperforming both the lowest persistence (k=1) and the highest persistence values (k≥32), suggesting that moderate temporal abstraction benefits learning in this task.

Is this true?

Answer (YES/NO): NO